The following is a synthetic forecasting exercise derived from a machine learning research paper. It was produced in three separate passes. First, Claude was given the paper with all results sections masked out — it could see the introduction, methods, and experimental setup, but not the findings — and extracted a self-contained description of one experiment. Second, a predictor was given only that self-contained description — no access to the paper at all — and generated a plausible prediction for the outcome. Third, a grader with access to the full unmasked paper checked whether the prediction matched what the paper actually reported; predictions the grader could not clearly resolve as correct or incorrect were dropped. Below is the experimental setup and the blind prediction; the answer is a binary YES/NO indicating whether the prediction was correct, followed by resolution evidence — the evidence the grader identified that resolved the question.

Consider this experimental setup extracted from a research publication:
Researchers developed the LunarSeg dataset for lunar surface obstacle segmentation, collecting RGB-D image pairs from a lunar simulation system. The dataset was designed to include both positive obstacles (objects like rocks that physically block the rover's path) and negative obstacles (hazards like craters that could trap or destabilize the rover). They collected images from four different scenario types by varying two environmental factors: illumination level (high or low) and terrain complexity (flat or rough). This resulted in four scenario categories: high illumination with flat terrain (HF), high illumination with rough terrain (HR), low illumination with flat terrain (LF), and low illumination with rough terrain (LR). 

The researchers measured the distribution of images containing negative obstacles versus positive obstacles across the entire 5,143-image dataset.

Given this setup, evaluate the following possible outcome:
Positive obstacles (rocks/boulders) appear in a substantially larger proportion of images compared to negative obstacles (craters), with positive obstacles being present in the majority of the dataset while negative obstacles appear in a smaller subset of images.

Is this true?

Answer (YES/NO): NO